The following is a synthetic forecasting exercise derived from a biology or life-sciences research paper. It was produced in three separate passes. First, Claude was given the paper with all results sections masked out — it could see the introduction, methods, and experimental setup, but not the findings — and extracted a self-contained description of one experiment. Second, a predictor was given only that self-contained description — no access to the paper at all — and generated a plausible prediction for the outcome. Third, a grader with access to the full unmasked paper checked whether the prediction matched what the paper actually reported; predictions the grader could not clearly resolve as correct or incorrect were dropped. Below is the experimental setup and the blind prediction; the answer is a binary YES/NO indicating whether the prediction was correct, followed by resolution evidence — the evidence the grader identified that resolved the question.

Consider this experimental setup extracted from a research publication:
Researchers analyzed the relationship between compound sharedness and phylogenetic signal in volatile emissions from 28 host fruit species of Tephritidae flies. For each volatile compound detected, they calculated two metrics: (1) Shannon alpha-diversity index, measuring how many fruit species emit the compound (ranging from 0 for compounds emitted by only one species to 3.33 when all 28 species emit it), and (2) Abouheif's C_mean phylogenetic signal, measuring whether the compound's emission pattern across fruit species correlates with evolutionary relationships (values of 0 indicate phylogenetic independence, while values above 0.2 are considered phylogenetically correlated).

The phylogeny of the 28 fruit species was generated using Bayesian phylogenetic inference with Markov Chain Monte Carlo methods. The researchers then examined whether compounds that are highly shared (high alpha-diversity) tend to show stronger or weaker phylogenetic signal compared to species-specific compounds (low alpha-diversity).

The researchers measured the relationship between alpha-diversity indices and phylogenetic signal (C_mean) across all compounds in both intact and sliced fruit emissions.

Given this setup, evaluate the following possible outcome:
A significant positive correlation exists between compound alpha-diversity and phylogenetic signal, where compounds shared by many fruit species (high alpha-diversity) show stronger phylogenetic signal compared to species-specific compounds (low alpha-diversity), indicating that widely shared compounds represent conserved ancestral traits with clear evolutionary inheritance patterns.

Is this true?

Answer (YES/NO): NO